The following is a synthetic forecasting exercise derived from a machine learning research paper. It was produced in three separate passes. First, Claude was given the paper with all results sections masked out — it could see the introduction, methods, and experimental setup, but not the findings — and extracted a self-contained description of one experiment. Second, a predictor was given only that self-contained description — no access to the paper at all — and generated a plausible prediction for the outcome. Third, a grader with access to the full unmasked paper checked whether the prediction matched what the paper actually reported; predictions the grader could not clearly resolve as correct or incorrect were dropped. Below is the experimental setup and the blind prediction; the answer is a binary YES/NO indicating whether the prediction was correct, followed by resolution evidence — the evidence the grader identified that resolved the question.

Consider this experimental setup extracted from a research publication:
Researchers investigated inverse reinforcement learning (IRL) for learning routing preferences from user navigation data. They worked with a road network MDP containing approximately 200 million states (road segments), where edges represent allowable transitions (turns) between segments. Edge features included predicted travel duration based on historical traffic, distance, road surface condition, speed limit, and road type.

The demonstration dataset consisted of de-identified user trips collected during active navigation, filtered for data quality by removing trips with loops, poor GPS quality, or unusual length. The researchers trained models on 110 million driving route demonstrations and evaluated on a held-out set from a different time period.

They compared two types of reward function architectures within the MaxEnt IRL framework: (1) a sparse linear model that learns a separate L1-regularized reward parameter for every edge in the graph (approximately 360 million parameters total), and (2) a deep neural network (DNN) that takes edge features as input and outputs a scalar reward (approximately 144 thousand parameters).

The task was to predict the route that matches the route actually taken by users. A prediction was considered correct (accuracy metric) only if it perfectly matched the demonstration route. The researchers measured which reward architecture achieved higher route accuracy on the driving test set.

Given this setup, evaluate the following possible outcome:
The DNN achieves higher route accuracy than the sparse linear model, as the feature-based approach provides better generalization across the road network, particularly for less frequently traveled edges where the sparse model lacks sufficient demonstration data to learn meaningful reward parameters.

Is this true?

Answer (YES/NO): NO